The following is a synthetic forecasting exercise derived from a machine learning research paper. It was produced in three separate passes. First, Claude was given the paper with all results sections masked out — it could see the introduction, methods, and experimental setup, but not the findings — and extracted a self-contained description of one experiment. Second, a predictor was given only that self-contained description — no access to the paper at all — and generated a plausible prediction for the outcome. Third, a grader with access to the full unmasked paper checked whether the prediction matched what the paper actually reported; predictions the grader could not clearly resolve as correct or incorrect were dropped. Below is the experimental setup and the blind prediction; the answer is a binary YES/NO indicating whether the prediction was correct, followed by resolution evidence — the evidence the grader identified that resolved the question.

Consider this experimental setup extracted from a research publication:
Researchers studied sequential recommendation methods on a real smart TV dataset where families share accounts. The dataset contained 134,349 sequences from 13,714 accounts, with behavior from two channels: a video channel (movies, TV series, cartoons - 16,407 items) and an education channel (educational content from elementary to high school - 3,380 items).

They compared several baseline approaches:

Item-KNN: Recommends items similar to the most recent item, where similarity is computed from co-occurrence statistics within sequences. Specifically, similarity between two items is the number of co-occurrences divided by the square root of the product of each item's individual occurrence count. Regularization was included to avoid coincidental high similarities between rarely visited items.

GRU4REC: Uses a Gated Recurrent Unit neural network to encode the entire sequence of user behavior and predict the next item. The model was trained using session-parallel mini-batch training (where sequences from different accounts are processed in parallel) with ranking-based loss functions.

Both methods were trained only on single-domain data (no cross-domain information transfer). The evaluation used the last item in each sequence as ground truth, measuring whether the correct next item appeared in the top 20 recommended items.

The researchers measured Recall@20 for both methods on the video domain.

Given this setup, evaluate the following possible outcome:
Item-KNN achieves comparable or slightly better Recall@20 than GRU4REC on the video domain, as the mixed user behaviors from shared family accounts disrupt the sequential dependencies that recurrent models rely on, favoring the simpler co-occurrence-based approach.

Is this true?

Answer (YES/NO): NO